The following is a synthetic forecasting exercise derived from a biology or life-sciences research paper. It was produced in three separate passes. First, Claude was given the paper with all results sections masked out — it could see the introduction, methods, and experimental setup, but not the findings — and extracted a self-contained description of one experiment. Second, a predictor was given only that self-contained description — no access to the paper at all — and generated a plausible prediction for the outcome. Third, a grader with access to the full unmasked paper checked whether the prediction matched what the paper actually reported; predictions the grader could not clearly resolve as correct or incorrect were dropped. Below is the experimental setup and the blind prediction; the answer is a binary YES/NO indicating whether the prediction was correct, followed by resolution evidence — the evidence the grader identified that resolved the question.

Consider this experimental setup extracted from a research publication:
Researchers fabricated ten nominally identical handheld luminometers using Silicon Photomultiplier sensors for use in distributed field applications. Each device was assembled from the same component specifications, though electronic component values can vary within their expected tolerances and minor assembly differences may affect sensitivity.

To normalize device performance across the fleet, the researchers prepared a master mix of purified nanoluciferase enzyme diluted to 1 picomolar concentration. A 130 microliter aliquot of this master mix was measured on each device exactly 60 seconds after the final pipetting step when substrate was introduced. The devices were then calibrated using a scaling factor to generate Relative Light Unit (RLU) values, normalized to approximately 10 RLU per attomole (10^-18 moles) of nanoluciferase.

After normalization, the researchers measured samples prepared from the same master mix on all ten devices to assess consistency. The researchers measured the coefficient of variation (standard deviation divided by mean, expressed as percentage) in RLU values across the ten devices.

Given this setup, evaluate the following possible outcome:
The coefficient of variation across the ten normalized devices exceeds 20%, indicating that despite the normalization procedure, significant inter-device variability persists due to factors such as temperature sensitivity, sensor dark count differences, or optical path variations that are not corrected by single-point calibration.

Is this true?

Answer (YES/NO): NO